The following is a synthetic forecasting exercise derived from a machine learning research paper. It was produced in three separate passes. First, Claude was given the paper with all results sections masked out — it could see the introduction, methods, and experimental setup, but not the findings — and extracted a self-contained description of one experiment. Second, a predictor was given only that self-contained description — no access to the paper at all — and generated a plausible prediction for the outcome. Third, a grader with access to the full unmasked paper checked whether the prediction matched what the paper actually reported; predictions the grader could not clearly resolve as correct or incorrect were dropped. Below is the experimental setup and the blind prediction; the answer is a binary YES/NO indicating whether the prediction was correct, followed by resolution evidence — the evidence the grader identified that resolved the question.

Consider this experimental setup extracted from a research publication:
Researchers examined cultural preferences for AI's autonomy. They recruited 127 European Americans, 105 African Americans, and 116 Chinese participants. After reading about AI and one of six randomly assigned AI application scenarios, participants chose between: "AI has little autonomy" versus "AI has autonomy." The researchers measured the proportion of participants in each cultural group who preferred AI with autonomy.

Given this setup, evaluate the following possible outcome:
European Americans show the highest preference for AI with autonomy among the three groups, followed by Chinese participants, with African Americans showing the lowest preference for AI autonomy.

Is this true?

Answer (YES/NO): NO